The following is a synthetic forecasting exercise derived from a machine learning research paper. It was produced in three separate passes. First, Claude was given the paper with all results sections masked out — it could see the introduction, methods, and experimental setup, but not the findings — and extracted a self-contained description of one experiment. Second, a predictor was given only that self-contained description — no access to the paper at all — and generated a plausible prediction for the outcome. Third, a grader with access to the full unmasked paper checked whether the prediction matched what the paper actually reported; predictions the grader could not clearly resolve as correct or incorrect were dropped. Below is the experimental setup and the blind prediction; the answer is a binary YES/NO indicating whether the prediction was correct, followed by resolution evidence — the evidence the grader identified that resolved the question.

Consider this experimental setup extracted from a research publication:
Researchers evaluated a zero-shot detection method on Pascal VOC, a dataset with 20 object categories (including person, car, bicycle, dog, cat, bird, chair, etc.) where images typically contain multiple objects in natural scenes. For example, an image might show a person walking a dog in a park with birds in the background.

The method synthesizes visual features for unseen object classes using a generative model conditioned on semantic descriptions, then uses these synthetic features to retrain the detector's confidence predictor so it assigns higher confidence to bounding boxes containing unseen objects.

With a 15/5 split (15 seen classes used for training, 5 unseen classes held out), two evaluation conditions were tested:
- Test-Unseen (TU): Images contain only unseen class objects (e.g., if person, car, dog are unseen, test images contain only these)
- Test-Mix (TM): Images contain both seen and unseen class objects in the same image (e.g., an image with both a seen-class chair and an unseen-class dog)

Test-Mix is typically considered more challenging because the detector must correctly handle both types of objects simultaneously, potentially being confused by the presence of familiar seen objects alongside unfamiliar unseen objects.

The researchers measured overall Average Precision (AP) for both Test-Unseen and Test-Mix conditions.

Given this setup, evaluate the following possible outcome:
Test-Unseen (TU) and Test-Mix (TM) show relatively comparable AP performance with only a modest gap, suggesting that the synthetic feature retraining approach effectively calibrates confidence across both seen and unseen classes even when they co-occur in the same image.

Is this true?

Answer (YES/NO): YES